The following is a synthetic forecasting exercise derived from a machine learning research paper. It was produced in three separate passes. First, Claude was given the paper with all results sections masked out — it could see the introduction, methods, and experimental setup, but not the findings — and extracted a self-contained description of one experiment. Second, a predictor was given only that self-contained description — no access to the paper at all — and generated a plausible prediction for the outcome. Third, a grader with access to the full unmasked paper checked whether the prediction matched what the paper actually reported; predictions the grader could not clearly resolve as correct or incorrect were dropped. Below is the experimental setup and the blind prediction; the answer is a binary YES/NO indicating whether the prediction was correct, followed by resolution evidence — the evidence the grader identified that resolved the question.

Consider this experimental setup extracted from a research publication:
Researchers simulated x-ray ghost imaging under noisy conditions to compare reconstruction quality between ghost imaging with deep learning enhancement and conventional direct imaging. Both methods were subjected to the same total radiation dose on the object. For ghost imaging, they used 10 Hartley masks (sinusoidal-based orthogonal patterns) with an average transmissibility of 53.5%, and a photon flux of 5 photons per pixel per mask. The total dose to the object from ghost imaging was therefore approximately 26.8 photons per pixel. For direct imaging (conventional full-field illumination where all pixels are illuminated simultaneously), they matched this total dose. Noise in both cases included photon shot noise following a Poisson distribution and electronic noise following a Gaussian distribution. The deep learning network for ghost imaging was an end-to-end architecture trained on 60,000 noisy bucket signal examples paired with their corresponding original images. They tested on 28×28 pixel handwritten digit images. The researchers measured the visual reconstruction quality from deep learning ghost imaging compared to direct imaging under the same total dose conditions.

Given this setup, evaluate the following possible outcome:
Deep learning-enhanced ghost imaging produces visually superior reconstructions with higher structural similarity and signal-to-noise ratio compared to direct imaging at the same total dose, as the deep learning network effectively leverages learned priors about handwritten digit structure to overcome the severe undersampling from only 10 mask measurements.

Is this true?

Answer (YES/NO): NO